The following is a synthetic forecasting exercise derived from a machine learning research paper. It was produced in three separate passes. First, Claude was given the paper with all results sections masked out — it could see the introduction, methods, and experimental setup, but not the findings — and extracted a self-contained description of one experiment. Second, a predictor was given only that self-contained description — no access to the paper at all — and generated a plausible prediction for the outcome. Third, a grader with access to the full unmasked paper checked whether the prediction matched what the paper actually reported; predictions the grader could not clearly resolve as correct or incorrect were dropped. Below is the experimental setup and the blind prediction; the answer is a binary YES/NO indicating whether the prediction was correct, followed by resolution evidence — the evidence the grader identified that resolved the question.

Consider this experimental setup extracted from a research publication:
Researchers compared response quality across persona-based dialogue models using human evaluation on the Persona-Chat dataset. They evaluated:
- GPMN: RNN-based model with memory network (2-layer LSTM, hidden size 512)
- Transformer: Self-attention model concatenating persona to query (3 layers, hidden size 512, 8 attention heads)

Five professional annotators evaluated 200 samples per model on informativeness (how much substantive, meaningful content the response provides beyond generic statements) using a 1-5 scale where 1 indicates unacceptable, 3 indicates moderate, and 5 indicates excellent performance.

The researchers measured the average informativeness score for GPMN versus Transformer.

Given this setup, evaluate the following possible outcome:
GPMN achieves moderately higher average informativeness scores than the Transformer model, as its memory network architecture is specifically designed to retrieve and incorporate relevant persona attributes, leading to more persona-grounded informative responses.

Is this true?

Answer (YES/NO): YES